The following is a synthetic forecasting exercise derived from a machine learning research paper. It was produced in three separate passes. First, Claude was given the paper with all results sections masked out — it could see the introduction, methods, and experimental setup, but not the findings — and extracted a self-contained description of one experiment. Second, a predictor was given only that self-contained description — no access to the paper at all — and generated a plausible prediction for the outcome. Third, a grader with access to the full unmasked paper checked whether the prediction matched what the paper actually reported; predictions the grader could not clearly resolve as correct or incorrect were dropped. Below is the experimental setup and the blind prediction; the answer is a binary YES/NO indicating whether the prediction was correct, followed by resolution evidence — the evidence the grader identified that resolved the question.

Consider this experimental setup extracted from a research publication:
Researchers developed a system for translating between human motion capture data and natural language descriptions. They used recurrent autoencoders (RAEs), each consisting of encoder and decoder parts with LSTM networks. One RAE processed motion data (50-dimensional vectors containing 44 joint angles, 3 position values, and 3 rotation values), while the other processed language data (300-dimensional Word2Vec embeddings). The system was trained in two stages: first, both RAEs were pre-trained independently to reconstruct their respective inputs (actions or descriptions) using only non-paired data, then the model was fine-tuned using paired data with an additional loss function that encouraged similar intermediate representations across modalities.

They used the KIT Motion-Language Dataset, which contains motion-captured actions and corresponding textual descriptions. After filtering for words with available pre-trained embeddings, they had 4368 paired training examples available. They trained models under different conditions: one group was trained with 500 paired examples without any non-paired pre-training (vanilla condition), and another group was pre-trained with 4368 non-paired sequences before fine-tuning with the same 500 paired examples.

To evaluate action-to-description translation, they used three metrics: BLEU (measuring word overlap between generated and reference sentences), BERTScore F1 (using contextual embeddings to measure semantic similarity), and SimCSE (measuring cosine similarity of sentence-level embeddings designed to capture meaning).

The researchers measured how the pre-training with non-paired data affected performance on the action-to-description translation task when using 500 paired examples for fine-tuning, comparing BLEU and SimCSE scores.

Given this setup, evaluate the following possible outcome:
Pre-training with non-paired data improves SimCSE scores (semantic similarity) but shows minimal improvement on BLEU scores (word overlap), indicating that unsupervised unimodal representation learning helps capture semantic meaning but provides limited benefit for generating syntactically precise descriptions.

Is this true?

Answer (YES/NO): NO